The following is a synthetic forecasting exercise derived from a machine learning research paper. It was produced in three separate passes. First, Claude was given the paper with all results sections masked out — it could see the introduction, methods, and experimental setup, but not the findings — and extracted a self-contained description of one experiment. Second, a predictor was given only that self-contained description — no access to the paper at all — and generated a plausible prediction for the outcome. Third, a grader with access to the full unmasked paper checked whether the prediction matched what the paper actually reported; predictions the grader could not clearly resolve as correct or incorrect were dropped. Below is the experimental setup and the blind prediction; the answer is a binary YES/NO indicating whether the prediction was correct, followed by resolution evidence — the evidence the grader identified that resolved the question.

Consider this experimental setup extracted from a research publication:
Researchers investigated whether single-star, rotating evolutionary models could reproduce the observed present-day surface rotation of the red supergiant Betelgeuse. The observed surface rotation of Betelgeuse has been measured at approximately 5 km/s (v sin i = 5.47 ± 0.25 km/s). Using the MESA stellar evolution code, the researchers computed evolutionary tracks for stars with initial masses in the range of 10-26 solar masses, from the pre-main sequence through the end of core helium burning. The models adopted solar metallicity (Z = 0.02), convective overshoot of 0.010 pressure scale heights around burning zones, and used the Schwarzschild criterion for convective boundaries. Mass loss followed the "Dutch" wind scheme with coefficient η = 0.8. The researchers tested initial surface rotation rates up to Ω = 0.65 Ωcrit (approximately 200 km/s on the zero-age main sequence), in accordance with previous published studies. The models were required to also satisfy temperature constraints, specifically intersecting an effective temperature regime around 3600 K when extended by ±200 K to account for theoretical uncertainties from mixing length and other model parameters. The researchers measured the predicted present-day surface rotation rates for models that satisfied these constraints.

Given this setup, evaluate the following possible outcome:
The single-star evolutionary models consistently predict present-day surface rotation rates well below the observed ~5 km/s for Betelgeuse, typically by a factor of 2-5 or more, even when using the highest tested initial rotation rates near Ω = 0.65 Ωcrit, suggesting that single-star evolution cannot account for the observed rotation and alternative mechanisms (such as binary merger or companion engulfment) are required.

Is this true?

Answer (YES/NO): YES